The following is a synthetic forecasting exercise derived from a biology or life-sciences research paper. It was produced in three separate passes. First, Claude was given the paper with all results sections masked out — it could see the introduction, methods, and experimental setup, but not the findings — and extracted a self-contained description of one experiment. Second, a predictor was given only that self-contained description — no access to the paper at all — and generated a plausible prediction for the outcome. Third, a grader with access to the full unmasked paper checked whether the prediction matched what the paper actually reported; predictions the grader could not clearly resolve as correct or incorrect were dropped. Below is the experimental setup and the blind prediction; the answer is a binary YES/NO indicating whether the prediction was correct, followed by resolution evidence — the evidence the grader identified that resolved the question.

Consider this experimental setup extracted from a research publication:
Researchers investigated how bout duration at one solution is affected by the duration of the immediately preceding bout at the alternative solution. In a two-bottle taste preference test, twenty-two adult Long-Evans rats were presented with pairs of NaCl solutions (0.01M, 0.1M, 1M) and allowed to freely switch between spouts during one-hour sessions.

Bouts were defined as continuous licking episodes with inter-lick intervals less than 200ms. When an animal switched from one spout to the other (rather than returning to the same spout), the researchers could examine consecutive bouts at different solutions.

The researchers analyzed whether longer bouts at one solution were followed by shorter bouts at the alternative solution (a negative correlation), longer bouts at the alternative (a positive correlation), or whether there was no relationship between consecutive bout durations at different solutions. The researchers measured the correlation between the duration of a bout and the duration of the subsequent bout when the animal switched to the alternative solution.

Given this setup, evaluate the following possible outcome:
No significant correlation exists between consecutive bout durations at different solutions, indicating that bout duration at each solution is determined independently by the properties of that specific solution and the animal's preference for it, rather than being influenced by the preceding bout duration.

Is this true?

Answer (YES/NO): NO